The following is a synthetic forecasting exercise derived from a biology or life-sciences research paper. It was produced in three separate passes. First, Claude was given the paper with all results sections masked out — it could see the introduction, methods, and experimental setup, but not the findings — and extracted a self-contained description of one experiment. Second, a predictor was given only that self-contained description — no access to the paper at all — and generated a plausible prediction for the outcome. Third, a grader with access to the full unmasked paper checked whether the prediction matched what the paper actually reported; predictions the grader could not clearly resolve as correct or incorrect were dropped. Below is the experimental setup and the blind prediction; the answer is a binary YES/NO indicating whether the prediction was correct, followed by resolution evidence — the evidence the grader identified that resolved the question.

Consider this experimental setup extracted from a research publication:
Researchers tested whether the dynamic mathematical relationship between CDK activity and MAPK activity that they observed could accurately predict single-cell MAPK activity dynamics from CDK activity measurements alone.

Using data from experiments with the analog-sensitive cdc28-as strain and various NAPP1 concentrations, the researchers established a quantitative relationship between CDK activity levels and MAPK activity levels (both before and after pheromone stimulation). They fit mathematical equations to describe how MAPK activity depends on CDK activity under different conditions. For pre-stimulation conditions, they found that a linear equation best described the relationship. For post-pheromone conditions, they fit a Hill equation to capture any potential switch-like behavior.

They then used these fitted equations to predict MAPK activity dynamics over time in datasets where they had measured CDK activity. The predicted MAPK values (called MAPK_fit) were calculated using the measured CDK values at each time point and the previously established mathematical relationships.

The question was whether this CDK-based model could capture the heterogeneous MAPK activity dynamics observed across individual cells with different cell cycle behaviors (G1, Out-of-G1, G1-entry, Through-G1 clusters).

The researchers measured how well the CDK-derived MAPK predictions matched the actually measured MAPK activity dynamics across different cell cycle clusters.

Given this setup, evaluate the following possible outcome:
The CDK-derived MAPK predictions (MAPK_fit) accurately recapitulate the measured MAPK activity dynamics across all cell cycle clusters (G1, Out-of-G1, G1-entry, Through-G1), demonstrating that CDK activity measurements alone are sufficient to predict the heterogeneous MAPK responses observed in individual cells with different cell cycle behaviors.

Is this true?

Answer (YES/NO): NO